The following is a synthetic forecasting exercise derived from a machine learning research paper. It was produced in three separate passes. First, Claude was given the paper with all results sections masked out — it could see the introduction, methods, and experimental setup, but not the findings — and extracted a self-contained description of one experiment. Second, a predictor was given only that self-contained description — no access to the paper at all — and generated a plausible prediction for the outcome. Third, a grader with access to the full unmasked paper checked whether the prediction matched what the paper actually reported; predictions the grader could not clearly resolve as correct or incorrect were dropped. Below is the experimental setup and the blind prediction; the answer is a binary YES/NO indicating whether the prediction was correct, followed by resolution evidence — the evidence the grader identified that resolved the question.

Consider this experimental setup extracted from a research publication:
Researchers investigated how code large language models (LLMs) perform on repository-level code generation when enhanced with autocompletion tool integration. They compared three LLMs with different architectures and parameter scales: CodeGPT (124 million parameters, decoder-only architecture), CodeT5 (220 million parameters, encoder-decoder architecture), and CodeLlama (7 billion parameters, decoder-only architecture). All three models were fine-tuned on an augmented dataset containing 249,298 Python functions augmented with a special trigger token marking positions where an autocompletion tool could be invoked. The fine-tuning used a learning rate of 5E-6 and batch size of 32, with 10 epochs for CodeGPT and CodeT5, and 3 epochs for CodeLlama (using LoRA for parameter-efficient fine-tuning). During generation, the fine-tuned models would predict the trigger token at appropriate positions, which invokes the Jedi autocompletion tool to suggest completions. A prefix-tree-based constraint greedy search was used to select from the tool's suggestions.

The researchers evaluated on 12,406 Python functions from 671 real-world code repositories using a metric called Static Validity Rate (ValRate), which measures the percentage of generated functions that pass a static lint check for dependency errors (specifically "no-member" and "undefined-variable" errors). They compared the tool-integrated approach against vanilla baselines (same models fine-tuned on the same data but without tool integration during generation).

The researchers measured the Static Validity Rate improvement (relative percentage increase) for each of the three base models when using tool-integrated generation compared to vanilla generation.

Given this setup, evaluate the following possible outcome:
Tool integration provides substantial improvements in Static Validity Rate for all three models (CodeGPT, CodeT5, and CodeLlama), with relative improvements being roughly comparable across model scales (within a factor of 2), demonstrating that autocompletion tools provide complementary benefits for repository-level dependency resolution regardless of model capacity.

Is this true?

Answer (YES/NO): YES